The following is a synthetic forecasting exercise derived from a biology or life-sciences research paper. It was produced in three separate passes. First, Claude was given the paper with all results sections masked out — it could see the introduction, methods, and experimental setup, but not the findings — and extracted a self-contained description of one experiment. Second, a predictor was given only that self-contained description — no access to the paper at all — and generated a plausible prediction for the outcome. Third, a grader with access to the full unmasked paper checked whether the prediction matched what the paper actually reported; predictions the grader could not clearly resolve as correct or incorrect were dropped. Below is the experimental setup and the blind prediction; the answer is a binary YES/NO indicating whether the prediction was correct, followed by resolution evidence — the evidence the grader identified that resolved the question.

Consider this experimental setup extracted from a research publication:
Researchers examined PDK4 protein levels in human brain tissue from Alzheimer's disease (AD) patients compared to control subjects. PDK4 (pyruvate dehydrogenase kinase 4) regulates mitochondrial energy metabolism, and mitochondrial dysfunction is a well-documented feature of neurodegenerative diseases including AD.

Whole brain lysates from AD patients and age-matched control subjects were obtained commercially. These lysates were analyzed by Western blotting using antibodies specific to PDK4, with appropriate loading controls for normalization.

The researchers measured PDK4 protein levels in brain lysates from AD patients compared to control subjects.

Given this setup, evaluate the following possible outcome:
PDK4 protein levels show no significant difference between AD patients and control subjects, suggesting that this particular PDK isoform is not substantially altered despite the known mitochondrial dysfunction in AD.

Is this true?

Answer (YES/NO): NO